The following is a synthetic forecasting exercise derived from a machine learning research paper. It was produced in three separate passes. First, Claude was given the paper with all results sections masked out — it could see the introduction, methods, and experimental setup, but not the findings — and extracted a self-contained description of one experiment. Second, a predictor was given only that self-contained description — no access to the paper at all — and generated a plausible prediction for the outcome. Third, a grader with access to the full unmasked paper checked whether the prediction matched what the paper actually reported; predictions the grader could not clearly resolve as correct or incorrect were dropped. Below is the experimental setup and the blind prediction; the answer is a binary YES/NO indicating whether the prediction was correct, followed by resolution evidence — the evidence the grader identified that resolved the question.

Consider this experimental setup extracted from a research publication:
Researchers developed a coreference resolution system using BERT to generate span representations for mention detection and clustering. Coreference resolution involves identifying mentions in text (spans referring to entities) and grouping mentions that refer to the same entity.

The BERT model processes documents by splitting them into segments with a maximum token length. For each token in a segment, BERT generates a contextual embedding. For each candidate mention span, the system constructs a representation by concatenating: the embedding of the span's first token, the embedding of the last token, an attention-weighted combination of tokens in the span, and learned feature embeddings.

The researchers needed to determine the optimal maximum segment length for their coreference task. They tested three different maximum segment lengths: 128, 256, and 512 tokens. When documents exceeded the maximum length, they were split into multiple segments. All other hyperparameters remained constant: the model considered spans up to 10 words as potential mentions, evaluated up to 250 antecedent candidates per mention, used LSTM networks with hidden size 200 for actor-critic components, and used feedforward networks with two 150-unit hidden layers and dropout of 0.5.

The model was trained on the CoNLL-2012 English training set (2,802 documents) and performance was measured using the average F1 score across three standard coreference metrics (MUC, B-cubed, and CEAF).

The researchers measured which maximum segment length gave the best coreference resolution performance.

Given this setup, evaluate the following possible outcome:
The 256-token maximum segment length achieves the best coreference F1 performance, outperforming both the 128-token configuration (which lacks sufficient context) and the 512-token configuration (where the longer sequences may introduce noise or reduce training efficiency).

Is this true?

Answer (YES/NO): NO